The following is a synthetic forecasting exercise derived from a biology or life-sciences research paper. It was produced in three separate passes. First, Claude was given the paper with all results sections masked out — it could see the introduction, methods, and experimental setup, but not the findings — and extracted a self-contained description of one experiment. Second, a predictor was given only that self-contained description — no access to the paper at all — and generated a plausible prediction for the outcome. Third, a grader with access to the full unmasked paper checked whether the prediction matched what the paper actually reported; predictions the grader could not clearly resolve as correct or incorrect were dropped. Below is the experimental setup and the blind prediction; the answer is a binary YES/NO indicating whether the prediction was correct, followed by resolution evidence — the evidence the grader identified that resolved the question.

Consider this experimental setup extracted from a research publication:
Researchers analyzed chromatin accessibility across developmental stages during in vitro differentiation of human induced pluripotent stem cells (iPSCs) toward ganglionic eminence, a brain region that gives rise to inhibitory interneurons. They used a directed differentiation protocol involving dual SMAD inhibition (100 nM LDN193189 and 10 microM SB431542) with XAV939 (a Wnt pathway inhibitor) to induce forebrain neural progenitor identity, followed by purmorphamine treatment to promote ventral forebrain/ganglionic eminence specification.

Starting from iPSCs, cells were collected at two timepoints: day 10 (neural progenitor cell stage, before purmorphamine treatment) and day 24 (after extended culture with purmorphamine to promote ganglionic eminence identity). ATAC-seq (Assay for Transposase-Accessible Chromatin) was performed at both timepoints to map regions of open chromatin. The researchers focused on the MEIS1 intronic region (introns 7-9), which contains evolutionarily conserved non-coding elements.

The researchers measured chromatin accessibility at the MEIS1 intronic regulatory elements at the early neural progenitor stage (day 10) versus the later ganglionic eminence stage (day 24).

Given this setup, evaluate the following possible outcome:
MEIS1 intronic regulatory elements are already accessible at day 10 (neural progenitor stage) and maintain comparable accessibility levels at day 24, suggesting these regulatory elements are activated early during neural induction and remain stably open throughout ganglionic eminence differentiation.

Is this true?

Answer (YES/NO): NO